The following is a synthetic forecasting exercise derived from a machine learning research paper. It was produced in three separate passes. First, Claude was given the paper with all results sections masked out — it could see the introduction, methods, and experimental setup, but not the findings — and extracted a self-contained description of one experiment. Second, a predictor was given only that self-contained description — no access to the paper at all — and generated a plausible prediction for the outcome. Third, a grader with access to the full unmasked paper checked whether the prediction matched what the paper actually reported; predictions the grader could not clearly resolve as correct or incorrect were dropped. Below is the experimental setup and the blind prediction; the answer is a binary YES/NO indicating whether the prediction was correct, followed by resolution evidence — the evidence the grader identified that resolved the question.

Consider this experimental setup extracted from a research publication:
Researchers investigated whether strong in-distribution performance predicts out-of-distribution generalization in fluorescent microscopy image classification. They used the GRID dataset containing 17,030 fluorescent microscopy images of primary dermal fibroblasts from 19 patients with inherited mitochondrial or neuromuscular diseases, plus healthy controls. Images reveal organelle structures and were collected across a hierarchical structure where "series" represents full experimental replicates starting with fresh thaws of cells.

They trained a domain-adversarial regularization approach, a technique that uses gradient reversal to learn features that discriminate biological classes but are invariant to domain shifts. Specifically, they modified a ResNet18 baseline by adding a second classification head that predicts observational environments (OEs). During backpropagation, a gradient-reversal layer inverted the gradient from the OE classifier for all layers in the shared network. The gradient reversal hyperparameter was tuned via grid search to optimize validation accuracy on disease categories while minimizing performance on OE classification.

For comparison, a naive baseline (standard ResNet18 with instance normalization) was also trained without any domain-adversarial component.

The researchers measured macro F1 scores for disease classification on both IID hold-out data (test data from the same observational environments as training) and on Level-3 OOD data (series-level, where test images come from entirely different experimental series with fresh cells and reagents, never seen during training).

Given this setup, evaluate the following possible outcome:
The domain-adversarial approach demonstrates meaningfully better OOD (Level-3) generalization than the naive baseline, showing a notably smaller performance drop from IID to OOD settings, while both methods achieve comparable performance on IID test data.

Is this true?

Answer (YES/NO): NO